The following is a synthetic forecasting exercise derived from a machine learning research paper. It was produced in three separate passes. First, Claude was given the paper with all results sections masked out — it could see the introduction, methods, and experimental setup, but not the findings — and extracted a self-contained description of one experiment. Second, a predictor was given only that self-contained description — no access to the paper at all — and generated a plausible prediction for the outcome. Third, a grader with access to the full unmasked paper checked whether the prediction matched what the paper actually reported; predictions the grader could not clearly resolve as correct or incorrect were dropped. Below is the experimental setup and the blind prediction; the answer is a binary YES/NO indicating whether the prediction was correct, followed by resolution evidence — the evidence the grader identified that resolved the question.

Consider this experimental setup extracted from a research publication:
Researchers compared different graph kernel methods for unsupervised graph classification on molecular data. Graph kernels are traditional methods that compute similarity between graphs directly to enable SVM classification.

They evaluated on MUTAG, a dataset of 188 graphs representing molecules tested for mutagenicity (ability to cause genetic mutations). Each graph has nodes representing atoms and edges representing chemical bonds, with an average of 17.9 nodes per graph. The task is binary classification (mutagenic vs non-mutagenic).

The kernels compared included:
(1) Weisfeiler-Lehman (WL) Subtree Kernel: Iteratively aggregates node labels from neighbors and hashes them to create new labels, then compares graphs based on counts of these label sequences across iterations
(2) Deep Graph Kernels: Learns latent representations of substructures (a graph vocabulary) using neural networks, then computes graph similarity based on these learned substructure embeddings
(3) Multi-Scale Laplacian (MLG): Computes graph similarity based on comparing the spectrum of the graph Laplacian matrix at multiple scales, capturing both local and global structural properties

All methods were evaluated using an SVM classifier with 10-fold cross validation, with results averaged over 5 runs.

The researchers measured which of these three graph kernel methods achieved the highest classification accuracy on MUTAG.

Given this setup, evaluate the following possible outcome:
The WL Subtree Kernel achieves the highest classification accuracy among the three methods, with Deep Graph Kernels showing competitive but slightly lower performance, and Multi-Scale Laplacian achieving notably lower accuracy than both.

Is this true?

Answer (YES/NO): NO